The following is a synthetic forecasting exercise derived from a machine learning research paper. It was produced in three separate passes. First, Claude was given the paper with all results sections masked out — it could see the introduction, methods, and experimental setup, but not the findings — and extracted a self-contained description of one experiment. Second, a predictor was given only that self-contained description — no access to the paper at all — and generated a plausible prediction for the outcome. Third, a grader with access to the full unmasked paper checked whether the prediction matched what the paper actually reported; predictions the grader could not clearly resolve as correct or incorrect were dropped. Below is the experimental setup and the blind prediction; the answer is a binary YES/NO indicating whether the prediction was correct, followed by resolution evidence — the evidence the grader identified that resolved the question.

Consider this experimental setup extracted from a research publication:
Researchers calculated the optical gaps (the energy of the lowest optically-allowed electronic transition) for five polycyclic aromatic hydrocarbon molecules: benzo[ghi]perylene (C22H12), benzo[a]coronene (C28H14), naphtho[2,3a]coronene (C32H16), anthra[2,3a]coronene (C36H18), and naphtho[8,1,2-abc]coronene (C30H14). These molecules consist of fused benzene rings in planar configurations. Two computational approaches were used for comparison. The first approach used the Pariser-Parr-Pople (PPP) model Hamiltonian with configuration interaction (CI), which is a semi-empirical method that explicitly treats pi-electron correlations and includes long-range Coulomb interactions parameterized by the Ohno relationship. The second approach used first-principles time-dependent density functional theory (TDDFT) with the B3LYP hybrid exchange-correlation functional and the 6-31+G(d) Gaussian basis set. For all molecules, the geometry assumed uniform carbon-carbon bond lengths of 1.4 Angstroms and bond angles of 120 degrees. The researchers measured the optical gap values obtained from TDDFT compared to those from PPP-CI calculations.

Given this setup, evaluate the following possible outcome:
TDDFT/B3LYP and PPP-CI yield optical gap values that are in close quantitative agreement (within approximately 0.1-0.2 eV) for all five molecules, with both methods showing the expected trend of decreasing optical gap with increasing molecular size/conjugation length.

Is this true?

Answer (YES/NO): NO